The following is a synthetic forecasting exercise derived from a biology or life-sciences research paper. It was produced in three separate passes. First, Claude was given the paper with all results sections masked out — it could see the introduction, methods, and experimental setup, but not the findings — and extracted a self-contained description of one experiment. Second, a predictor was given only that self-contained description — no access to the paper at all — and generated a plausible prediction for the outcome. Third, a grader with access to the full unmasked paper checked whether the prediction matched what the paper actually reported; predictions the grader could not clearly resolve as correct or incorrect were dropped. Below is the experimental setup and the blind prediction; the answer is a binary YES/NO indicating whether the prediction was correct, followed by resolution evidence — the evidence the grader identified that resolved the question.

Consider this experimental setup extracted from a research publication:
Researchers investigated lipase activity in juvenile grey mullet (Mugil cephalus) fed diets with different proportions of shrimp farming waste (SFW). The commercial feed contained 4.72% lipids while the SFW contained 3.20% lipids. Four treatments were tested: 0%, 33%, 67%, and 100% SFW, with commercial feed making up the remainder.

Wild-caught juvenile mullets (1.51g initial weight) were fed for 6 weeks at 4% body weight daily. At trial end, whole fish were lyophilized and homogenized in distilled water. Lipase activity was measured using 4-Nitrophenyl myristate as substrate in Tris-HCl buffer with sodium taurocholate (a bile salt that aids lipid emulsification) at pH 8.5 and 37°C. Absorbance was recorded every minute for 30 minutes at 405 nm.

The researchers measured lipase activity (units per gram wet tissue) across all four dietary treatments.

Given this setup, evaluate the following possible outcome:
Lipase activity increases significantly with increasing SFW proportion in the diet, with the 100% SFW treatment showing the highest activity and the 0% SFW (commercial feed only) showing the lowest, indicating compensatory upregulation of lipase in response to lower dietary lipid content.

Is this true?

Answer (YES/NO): NO